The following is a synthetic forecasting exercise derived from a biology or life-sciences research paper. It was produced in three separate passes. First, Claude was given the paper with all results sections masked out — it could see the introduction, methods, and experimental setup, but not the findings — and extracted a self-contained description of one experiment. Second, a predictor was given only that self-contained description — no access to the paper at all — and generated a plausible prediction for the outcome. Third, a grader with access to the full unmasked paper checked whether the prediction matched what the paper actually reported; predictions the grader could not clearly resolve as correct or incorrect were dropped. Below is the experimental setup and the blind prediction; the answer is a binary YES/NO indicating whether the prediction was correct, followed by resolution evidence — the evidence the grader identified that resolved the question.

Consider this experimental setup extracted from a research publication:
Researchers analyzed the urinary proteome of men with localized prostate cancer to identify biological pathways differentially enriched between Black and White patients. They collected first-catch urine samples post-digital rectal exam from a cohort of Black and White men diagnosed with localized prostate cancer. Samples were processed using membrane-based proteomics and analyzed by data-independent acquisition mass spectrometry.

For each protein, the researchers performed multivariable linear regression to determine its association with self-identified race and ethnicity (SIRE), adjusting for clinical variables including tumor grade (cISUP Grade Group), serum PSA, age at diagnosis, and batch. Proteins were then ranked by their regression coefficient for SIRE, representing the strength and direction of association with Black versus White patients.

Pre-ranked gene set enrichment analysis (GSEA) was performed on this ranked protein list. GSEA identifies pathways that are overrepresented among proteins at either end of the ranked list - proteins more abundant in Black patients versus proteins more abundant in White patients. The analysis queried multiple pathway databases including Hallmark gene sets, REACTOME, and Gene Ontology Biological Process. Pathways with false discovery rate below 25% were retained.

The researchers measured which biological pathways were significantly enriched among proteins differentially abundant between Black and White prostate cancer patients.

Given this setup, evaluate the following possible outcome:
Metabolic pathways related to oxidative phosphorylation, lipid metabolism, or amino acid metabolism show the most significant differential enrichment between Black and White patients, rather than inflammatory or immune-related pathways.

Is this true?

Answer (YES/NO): NO